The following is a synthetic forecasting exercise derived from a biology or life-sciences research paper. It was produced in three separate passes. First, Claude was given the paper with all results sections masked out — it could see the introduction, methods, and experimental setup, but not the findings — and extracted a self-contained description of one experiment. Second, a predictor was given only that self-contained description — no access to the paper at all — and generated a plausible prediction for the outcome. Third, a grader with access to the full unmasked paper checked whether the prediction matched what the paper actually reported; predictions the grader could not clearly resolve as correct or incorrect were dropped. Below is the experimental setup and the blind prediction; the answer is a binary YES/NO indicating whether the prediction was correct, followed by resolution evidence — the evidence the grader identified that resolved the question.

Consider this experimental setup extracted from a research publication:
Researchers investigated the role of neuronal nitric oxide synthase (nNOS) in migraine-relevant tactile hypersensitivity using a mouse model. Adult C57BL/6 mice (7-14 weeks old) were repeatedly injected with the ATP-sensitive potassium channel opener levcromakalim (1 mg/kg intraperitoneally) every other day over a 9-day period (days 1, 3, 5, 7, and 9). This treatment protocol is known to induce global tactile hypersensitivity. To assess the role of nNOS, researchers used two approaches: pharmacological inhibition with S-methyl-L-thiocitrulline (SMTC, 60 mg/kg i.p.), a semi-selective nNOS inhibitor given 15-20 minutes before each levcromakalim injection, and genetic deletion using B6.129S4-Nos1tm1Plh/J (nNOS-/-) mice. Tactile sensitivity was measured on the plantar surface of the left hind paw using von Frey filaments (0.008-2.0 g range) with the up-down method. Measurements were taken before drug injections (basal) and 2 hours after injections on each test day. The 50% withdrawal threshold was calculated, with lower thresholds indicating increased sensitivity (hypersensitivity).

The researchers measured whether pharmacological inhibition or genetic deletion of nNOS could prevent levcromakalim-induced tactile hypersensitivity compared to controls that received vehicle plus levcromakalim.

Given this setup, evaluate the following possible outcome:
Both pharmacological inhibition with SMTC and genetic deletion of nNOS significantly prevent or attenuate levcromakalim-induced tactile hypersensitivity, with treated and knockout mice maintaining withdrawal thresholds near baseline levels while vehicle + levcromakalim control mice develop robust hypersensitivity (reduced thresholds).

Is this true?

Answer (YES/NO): NO